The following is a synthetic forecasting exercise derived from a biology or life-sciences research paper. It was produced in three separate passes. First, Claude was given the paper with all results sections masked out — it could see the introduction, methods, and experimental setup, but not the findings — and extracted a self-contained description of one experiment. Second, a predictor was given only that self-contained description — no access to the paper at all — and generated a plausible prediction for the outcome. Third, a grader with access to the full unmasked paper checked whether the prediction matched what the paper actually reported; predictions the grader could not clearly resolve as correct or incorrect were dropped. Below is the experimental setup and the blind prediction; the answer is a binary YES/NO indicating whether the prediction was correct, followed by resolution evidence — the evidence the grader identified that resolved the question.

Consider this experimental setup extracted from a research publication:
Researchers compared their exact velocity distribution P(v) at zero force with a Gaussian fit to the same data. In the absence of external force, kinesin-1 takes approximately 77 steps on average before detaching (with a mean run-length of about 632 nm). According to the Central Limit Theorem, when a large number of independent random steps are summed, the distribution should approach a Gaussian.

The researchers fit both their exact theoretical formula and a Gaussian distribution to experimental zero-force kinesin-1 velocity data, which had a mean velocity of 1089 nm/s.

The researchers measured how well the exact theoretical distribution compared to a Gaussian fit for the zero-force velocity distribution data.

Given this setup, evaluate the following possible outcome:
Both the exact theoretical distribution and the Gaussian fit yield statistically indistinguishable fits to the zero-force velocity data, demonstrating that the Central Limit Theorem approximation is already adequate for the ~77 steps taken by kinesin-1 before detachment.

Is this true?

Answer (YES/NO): NO